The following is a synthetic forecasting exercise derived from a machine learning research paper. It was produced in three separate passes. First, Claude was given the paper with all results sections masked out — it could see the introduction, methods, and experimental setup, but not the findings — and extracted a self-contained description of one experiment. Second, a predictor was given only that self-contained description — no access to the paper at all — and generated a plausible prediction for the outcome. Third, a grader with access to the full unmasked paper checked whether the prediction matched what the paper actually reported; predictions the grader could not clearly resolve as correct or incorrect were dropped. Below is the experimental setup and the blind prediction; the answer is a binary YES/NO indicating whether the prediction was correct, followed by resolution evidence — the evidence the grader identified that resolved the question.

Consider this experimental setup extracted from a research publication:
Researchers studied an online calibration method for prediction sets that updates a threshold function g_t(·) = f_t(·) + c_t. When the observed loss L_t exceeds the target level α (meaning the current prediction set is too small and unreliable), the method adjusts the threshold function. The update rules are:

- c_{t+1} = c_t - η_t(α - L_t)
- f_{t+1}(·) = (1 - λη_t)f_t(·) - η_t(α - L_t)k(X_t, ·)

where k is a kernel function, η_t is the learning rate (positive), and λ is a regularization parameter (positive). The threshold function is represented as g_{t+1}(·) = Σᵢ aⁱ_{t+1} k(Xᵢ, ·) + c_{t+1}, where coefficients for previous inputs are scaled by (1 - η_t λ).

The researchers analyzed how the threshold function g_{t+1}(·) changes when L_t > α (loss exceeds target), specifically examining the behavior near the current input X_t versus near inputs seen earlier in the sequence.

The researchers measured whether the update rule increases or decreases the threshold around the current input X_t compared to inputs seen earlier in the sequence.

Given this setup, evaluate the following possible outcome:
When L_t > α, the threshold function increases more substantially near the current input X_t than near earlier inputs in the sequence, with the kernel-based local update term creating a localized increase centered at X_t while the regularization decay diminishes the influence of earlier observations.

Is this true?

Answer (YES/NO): YES